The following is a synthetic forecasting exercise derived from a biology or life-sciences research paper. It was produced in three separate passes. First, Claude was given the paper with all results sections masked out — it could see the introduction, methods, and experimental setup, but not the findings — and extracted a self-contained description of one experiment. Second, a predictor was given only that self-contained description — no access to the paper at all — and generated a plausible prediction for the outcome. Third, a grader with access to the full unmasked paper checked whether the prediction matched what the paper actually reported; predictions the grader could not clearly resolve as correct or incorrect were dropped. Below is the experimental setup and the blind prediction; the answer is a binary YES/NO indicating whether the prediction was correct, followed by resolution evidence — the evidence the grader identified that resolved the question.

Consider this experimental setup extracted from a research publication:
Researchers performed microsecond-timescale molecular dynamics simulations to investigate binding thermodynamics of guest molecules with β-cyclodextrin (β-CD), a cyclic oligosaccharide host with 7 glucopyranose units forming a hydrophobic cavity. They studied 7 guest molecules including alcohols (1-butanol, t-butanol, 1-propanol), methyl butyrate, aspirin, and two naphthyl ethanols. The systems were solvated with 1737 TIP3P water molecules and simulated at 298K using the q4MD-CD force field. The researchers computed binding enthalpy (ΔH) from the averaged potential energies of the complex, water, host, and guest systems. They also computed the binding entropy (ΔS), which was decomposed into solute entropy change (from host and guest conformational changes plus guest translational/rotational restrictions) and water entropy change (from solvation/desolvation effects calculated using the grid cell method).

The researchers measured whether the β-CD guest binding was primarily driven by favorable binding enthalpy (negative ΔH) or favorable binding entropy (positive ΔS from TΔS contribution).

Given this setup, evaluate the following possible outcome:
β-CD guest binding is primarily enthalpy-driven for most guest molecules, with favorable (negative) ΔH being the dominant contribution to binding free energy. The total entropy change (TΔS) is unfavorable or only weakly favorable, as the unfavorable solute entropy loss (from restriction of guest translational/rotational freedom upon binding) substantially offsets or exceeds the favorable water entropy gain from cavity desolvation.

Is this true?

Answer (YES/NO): NO